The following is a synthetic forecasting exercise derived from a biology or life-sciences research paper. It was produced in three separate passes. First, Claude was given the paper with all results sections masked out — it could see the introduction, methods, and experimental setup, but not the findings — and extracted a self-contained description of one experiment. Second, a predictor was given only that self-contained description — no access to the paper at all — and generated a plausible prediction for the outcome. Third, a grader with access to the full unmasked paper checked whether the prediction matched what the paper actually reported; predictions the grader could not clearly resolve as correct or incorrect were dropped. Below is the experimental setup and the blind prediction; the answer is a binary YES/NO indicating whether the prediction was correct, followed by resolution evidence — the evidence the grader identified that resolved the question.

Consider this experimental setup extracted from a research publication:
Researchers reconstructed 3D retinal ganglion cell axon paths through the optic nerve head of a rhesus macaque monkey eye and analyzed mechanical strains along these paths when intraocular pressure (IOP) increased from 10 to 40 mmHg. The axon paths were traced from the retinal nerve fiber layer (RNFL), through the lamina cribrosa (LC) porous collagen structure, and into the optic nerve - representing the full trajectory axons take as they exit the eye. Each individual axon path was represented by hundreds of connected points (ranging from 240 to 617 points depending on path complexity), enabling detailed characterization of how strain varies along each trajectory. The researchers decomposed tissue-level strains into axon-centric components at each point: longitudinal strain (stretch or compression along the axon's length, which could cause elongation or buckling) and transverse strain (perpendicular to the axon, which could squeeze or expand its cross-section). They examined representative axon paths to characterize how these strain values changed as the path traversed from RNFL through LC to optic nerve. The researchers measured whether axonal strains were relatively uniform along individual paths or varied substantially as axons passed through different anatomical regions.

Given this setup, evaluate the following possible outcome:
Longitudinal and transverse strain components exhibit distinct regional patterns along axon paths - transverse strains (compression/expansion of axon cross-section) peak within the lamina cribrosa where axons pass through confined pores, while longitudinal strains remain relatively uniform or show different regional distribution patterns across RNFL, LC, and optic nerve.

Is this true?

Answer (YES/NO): NO